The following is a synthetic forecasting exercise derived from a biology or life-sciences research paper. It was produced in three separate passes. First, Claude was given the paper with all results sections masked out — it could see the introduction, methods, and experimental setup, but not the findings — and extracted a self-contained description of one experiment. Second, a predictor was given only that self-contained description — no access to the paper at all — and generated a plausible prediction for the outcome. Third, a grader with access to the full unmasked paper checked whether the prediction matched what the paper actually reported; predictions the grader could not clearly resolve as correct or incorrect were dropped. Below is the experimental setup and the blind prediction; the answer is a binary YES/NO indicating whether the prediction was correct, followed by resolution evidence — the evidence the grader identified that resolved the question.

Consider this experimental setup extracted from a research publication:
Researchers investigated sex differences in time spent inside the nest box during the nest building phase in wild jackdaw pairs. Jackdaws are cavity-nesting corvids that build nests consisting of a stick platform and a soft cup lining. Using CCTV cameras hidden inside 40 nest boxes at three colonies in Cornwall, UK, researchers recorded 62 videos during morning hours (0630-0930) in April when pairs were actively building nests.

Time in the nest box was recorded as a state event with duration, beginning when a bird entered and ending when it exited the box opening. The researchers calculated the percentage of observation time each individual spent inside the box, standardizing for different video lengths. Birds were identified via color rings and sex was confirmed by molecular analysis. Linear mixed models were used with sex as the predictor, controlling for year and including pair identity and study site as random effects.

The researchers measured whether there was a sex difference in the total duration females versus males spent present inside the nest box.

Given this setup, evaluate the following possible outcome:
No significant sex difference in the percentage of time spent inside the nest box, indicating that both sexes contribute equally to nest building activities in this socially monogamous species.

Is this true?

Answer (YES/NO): YES